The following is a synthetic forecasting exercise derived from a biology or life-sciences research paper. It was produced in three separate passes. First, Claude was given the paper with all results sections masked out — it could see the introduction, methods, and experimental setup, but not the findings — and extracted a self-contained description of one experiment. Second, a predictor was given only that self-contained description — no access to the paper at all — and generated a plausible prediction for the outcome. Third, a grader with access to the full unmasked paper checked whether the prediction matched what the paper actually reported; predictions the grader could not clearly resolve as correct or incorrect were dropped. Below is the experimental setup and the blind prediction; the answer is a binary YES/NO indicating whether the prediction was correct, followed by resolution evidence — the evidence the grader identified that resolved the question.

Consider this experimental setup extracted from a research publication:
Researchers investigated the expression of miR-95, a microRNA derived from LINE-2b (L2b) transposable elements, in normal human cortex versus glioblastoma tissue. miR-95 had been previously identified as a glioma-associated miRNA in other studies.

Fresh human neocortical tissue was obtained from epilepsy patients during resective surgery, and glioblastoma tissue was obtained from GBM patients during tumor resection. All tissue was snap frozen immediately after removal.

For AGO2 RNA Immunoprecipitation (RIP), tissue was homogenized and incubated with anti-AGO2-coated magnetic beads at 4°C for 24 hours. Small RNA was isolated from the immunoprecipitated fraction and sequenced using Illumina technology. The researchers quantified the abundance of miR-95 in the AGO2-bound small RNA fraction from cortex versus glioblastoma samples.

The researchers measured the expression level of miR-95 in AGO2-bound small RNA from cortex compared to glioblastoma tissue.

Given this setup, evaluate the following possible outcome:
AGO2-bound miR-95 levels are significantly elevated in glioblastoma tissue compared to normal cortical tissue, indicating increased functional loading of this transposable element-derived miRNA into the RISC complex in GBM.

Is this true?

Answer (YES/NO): NO